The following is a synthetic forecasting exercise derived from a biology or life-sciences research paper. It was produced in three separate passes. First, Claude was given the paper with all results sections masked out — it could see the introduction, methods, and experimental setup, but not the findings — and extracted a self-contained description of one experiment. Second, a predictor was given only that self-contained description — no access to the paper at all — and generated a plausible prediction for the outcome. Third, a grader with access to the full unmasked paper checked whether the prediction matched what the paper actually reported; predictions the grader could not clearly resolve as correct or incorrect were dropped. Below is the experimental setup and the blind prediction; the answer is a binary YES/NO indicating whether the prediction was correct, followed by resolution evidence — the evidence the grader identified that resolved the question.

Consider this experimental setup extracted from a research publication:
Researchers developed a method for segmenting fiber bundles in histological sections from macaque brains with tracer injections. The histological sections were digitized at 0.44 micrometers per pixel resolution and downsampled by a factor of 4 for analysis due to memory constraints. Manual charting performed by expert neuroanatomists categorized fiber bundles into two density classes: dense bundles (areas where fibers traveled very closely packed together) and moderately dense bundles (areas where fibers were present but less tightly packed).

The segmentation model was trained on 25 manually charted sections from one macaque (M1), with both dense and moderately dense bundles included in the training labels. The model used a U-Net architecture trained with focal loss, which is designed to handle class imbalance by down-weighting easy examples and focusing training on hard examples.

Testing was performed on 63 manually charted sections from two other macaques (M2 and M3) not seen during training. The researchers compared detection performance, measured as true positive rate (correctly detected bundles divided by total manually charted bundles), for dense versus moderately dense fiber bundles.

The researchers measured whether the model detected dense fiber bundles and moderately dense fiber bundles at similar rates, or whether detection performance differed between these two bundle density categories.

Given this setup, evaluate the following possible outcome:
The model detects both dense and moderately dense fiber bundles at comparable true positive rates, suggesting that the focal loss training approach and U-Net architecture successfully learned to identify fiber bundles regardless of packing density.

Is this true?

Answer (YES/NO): NO